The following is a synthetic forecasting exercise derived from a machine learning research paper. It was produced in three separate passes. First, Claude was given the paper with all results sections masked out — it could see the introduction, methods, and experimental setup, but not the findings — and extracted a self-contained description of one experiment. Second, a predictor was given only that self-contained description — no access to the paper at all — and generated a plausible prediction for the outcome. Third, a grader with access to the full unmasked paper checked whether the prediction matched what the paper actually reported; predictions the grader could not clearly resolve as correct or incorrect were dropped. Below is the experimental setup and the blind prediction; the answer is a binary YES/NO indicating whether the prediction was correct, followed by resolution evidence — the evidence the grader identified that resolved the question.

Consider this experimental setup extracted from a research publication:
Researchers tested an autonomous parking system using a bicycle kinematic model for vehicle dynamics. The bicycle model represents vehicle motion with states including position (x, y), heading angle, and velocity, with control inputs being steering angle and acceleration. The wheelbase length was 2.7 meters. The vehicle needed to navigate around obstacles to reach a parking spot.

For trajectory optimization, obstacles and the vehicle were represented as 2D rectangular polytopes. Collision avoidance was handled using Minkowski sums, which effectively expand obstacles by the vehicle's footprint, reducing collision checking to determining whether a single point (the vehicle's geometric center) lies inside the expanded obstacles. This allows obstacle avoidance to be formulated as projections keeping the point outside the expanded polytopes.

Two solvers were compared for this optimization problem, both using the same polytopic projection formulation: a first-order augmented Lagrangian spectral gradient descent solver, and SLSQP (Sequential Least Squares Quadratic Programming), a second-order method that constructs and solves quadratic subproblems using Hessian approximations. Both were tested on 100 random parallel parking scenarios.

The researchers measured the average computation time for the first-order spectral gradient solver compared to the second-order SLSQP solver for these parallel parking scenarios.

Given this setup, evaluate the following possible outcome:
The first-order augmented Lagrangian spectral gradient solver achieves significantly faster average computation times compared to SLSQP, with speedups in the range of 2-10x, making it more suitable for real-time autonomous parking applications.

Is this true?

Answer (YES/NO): YES